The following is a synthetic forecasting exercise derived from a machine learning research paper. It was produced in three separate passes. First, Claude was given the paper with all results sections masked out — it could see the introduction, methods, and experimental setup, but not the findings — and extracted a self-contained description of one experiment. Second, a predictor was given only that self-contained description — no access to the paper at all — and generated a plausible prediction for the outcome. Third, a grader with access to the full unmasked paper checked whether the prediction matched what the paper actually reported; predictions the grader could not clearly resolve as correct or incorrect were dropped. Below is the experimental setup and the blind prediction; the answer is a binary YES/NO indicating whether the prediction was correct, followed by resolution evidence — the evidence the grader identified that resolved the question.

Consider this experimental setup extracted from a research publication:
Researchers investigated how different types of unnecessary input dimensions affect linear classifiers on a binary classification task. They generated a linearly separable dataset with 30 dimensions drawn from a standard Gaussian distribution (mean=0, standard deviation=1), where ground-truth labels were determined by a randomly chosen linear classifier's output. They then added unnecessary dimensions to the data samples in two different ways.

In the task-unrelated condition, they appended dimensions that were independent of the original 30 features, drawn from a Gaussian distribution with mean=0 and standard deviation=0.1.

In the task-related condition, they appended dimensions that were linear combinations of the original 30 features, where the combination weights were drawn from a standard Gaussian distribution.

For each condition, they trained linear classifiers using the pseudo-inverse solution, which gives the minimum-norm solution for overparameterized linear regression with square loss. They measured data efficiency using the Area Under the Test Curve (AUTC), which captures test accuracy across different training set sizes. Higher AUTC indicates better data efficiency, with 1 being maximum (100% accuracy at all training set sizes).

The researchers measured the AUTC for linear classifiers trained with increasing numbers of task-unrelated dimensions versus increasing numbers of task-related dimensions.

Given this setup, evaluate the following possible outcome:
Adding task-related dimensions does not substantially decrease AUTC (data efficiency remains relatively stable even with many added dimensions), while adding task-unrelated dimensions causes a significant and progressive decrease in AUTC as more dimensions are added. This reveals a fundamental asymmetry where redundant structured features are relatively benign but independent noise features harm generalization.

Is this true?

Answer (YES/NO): YES